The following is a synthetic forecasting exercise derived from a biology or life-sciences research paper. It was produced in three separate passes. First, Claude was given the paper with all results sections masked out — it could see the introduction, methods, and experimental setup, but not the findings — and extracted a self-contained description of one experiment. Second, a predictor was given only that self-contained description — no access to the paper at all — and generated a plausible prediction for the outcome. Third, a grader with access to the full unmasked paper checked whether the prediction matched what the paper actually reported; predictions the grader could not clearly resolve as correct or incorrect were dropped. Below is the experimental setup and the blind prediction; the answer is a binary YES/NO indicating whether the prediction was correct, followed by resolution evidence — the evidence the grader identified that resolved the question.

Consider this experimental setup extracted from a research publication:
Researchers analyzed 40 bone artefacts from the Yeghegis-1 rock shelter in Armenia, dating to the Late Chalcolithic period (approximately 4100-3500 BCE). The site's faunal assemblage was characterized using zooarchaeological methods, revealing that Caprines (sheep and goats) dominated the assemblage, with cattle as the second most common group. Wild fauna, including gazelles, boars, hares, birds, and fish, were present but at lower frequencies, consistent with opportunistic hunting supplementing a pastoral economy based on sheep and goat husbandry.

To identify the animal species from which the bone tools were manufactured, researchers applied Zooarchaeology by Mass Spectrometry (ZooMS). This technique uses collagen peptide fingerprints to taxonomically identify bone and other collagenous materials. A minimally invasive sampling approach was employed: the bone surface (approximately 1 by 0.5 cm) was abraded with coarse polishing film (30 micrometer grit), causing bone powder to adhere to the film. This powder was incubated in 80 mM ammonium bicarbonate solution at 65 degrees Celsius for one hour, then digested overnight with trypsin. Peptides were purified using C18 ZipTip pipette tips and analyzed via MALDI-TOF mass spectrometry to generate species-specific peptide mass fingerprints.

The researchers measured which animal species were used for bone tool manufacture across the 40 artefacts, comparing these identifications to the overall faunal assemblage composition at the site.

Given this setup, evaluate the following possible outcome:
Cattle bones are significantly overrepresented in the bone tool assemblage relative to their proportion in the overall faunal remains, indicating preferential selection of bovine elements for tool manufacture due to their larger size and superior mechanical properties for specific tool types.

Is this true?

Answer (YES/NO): NO